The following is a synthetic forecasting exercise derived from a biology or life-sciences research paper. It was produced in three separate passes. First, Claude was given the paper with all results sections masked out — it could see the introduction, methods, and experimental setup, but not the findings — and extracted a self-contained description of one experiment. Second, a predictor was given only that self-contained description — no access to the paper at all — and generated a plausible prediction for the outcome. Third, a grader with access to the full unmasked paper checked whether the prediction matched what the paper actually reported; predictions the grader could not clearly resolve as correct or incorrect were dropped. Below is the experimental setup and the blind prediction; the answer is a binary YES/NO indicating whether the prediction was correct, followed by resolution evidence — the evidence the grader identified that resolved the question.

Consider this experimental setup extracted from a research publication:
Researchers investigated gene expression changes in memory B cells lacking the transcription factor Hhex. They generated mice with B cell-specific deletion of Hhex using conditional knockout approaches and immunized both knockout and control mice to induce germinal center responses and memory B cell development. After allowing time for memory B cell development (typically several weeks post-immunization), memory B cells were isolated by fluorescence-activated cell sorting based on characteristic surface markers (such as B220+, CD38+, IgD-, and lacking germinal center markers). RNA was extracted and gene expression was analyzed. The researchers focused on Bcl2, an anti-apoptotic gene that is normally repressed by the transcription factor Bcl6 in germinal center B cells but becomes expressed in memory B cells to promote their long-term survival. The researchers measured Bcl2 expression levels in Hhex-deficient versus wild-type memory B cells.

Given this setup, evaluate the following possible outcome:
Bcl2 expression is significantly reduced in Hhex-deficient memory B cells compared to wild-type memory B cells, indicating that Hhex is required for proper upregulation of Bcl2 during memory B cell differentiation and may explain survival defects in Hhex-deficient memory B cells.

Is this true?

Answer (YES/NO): YES